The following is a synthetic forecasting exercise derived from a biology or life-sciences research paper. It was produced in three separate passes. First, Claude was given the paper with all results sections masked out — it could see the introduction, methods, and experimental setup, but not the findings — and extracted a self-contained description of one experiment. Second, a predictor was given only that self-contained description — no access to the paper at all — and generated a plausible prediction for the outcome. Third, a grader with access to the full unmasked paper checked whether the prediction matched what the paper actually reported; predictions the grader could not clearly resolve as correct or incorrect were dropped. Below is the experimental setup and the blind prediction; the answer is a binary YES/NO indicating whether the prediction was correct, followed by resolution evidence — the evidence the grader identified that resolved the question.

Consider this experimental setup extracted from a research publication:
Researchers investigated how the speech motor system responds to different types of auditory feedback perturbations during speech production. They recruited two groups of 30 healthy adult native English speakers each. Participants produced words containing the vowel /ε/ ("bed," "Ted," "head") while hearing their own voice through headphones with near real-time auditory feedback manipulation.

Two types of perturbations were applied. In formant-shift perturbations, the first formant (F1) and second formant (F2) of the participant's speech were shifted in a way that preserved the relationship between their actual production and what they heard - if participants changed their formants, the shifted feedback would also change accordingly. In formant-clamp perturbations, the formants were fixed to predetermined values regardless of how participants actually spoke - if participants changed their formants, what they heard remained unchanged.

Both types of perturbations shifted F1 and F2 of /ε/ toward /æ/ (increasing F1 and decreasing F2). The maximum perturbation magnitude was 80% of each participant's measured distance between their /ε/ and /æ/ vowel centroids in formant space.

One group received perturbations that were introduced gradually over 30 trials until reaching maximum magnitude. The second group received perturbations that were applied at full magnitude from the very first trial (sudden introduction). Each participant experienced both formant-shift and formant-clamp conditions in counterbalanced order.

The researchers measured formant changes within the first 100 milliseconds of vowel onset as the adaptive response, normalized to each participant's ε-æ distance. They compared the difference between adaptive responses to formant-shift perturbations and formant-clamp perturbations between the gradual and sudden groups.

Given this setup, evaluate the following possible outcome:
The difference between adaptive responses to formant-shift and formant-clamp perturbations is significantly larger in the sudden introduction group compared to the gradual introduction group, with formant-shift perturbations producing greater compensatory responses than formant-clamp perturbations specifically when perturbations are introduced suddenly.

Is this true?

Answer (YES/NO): NO